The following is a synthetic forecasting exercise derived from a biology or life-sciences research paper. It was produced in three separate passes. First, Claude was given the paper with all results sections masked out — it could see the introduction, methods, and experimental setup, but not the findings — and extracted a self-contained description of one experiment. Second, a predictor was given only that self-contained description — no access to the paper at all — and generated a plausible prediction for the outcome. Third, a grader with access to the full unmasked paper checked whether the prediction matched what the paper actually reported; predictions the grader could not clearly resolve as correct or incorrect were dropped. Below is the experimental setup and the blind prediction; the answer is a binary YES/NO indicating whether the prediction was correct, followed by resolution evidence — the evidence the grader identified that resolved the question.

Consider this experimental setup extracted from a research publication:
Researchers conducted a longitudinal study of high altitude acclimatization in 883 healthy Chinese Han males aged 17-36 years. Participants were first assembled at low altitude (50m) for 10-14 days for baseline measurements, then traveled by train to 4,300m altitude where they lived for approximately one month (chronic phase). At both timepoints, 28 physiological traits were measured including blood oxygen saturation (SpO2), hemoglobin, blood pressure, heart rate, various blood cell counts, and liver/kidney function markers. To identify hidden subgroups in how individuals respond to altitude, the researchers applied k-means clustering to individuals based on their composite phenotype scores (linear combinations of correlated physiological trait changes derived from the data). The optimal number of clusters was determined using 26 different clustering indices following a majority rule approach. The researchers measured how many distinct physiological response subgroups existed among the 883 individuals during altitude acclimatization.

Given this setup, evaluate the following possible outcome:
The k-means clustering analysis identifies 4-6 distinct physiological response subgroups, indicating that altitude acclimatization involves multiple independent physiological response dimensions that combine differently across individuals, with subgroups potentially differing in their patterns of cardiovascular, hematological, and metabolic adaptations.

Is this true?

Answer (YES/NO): NO